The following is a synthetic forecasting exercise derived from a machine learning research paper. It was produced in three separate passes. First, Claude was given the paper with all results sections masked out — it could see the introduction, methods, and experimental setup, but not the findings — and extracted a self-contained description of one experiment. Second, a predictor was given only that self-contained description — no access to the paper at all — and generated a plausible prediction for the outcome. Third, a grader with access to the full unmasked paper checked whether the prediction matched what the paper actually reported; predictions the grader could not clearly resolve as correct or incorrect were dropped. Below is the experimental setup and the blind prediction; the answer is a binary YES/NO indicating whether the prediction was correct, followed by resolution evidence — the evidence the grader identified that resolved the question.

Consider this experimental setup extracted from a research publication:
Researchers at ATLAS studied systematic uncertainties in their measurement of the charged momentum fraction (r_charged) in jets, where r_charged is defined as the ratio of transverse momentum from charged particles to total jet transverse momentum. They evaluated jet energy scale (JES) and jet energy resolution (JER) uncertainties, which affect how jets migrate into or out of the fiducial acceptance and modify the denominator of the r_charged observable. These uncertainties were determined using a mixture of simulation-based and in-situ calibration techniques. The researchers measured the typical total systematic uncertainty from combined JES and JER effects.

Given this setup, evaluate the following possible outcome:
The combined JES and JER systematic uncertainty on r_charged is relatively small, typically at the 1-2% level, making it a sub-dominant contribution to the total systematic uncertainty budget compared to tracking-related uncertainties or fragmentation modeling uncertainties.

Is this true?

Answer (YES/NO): NO